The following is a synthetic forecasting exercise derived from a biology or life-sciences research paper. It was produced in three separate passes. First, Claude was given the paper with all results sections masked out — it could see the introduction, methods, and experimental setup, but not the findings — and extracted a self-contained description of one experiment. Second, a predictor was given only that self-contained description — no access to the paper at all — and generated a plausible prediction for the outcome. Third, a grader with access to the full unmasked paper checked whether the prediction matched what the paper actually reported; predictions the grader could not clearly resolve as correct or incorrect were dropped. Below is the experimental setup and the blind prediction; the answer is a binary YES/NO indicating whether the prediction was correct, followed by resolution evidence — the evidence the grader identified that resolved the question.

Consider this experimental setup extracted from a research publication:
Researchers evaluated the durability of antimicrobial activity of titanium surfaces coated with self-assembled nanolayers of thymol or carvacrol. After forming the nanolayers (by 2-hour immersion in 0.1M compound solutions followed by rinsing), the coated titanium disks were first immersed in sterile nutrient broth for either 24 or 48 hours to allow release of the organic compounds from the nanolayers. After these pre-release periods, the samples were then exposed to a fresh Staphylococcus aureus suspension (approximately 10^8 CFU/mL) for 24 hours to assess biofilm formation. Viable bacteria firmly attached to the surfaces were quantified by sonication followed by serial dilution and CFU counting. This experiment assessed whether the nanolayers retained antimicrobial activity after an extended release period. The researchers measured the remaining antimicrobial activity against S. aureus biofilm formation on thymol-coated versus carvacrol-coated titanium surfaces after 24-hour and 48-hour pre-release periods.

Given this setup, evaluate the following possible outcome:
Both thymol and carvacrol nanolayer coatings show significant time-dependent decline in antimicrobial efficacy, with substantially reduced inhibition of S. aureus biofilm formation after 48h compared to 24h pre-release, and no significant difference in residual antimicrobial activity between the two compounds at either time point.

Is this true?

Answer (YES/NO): NO